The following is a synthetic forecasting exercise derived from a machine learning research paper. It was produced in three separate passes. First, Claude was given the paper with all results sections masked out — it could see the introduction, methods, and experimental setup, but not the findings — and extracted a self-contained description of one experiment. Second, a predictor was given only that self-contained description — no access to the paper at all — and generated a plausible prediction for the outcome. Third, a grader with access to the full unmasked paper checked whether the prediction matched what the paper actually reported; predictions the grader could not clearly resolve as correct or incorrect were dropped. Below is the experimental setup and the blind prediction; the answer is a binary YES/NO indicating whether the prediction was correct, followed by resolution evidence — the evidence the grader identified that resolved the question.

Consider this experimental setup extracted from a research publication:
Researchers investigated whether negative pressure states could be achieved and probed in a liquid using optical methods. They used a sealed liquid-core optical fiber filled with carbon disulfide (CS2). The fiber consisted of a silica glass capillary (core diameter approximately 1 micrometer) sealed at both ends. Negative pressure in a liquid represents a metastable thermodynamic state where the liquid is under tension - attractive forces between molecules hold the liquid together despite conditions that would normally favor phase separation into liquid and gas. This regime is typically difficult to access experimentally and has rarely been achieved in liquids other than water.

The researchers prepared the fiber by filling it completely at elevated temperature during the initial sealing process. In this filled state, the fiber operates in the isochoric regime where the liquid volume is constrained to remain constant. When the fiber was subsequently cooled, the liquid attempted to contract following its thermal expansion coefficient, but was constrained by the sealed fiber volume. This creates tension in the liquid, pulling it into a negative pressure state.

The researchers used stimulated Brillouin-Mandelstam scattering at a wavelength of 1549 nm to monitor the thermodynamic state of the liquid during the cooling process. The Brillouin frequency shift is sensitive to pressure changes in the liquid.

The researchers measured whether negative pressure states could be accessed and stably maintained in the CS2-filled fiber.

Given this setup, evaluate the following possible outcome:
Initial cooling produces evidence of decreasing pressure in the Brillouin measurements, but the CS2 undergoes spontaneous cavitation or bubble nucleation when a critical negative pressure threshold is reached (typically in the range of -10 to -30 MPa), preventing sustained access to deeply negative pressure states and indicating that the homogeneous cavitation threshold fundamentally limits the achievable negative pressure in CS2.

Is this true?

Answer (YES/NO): NO